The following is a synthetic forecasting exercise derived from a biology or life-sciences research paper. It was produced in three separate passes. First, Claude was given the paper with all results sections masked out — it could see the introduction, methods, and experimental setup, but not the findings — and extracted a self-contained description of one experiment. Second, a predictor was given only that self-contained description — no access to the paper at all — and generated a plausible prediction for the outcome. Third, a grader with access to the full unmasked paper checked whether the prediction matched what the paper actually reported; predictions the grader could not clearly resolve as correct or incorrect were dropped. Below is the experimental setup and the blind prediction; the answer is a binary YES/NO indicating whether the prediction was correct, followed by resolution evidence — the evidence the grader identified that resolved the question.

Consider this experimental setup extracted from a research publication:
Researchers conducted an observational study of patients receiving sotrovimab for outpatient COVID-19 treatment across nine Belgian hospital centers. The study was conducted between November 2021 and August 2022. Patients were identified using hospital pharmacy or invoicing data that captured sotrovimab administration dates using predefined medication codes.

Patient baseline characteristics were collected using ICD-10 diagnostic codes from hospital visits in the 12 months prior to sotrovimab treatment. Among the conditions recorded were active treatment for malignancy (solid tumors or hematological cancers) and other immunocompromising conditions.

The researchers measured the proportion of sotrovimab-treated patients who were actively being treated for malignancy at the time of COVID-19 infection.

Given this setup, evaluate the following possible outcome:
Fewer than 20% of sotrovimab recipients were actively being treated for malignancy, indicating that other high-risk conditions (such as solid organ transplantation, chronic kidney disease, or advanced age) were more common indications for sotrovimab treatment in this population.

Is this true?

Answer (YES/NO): NO